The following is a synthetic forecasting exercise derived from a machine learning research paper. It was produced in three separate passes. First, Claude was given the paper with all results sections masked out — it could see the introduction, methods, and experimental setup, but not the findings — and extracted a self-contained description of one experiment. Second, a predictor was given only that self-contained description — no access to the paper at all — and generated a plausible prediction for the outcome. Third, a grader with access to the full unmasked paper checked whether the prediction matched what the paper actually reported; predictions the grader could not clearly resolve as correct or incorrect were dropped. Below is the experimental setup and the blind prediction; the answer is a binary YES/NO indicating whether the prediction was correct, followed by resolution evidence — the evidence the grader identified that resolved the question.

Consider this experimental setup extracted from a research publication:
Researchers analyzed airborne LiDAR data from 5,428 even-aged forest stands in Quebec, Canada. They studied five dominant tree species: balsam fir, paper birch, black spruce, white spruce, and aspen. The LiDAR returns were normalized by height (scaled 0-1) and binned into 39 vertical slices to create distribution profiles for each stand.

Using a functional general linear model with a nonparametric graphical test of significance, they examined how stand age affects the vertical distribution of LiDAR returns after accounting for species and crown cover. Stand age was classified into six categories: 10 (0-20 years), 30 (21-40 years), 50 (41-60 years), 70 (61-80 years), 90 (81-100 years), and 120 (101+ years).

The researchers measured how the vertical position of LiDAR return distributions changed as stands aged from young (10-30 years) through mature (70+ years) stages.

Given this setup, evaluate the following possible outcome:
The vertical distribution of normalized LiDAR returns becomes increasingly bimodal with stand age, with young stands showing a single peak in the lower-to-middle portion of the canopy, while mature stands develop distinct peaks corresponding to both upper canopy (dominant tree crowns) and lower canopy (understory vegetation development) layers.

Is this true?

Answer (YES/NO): NO